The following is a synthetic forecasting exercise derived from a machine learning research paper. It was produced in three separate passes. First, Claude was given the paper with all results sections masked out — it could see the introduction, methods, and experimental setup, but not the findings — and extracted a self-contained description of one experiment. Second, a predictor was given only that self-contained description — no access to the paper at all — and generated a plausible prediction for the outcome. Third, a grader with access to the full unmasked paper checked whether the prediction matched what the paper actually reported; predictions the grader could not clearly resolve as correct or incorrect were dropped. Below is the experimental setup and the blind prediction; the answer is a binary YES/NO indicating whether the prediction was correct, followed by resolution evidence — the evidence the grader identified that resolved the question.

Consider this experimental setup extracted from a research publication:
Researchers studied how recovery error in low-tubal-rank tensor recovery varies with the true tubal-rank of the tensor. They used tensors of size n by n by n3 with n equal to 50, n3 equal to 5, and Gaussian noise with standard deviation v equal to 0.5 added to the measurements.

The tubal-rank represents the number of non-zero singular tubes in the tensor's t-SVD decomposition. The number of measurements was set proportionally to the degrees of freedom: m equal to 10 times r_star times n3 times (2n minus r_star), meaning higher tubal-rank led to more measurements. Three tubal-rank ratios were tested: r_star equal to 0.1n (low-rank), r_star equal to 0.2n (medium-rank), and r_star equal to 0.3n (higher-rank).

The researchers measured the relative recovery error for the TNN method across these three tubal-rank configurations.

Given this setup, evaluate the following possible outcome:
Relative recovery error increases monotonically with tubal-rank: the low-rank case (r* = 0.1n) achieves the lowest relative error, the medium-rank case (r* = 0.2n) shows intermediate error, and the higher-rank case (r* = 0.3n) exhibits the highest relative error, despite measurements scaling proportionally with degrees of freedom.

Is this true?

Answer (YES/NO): NO